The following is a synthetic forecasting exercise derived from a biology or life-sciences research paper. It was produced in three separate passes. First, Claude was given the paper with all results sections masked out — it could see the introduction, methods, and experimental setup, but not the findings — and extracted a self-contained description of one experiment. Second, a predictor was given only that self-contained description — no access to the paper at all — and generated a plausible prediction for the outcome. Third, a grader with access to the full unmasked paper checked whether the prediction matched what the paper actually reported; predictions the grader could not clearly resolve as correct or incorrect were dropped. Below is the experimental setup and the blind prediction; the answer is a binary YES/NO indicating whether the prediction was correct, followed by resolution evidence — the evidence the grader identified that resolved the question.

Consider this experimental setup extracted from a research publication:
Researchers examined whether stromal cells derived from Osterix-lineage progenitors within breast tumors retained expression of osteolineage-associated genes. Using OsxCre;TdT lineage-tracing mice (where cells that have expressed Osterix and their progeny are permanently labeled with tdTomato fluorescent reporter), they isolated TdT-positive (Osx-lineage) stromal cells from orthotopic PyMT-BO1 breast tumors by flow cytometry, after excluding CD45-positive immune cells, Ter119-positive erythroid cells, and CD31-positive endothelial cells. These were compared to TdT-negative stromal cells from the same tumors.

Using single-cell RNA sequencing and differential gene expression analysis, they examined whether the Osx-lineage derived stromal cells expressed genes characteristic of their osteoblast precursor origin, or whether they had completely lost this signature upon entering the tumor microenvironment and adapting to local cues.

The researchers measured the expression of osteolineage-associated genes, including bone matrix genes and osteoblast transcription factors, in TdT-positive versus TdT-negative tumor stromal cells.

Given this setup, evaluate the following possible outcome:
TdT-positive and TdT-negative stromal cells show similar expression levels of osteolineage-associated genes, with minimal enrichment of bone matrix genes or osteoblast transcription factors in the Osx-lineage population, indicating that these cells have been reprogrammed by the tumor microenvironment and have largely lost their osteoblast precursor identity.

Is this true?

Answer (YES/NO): NO